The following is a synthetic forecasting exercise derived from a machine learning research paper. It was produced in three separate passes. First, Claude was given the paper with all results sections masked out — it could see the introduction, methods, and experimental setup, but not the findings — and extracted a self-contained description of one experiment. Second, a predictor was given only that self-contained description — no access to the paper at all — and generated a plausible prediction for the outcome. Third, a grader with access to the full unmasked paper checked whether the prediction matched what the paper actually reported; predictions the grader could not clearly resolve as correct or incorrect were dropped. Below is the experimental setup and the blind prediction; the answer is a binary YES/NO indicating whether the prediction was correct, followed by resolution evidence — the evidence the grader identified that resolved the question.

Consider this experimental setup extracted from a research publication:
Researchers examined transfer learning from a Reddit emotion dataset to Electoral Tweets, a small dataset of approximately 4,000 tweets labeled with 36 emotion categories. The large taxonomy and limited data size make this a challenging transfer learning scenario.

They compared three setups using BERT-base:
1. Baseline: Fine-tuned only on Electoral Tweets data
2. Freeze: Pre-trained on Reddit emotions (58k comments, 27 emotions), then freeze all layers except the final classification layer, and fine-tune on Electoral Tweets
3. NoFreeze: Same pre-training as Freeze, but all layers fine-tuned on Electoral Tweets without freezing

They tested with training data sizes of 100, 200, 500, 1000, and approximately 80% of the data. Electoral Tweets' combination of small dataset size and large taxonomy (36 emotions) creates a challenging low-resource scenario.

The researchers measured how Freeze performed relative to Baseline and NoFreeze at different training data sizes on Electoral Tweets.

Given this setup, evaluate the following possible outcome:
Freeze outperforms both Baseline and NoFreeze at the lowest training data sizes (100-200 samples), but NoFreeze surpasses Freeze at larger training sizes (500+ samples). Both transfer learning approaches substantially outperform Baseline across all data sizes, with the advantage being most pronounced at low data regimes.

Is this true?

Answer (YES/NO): NO